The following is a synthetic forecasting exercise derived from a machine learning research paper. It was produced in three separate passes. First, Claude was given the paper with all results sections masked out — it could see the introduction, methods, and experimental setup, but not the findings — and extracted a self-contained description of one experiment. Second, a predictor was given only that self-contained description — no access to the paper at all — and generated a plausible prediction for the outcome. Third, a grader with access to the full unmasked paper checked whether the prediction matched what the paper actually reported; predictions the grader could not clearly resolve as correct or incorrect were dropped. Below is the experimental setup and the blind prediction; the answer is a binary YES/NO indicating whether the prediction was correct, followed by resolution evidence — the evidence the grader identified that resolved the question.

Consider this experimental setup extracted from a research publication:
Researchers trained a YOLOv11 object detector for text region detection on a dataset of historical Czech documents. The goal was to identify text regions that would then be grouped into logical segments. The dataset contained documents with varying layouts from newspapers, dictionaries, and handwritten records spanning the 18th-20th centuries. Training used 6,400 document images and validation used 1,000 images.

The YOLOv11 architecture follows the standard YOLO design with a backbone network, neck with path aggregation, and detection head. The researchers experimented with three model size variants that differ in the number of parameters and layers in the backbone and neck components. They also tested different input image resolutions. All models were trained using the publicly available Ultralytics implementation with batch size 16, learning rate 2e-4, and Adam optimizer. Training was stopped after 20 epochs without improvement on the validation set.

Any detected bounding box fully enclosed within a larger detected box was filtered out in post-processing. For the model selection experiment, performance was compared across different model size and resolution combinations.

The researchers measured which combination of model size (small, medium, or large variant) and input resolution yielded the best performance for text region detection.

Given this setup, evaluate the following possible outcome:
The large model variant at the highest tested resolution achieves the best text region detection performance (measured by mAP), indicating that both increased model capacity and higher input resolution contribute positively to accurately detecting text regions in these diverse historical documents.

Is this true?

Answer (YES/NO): NO